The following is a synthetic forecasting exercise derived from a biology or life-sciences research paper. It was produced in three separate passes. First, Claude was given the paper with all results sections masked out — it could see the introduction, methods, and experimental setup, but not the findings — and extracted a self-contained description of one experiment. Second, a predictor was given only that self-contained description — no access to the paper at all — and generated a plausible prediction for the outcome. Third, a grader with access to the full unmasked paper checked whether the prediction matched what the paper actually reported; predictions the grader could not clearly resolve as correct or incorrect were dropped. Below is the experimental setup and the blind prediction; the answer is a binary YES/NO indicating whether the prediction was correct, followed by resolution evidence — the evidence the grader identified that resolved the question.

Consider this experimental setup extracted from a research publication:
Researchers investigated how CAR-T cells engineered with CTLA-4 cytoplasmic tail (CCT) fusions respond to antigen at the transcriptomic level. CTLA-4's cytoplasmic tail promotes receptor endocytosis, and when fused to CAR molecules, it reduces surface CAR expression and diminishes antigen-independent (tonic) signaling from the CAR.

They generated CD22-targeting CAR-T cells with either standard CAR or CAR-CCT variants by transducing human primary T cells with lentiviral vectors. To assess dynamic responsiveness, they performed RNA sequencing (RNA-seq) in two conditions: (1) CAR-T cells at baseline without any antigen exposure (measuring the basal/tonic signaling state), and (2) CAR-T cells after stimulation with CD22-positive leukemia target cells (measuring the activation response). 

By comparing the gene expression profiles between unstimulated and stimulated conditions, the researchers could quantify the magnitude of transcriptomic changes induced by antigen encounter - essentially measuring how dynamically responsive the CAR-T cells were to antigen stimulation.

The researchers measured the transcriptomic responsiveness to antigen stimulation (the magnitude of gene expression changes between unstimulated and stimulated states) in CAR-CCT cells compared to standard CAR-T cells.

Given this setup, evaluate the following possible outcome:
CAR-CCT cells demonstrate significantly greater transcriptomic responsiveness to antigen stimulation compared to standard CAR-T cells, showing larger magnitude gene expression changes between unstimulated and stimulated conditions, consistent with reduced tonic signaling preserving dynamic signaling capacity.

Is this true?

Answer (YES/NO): YES